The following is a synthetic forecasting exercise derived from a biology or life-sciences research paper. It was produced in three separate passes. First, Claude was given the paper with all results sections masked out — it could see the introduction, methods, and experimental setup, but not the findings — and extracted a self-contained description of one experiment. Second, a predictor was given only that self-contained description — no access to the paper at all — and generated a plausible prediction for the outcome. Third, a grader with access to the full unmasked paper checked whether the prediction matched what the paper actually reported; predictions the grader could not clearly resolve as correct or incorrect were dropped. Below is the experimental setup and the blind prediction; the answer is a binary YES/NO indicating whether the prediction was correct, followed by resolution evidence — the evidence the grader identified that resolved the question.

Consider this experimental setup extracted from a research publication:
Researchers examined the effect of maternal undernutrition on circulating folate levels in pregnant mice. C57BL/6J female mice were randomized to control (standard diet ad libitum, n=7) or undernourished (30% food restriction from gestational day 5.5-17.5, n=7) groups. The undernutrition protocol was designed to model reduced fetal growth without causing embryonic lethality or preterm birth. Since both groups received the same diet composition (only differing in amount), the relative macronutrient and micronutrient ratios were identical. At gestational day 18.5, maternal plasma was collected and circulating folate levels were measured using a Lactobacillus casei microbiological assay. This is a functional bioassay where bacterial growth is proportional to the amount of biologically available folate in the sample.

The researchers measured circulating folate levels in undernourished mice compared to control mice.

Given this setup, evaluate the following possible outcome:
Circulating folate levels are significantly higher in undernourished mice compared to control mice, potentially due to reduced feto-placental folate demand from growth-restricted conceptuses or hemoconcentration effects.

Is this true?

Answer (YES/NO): NO